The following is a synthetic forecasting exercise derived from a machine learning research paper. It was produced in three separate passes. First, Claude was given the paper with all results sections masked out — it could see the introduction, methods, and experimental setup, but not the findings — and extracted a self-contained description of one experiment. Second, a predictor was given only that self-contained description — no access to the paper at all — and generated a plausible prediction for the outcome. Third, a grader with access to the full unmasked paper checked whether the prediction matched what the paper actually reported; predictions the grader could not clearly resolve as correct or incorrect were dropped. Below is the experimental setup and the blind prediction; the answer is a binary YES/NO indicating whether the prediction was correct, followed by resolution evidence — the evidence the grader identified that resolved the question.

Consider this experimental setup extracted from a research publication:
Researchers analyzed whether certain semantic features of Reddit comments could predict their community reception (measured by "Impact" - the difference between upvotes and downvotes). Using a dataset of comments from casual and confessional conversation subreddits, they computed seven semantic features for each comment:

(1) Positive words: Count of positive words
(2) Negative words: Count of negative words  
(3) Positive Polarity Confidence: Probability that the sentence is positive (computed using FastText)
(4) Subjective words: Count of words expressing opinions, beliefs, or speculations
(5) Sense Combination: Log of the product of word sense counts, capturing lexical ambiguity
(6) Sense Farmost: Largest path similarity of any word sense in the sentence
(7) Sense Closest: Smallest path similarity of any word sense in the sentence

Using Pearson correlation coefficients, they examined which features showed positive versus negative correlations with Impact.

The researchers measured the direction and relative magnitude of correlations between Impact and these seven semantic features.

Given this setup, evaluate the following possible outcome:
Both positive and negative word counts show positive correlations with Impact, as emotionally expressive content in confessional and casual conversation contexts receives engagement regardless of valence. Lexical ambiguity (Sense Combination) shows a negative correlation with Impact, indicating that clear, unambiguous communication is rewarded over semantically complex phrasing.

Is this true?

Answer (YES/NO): NO